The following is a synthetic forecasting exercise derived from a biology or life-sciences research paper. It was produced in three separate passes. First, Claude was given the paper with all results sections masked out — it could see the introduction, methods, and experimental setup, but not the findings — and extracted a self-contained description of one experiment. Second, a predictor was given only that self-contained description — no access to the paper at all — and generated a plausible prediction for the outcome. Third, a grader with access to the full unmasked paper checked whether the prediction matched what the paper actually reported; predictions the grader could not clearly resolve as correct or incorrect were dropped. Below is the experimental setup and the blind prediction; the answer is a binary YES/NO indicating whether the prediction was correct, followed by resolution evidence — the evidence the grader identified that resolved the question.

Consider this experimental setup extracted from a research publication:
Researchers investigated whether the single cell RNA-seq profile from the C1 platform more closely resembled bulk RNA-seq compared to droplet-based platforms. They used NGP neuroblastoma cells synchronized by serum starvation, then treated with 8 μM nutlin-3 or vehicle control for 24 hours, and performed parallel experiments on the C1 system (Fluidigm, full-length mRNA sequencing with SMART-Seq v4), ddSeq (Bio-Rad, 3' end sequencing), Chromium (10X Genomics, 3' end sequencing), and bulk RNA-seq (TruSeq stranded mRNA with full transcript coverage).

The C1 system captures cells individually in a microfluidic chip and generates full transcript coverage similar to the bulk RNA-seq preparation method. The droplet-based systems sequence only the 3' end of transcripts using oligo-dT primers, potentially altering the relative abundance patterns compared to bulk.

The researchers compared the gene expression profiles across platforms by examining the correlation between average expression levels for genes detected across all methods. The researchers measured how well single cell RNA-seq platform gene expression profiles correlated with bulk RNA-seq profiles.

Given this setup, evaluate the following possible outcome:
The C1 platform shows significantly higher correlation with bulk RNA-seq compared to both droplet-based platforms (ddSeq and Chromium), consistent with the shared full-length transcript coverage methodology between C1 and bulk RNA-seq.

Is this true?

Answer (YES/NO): YES